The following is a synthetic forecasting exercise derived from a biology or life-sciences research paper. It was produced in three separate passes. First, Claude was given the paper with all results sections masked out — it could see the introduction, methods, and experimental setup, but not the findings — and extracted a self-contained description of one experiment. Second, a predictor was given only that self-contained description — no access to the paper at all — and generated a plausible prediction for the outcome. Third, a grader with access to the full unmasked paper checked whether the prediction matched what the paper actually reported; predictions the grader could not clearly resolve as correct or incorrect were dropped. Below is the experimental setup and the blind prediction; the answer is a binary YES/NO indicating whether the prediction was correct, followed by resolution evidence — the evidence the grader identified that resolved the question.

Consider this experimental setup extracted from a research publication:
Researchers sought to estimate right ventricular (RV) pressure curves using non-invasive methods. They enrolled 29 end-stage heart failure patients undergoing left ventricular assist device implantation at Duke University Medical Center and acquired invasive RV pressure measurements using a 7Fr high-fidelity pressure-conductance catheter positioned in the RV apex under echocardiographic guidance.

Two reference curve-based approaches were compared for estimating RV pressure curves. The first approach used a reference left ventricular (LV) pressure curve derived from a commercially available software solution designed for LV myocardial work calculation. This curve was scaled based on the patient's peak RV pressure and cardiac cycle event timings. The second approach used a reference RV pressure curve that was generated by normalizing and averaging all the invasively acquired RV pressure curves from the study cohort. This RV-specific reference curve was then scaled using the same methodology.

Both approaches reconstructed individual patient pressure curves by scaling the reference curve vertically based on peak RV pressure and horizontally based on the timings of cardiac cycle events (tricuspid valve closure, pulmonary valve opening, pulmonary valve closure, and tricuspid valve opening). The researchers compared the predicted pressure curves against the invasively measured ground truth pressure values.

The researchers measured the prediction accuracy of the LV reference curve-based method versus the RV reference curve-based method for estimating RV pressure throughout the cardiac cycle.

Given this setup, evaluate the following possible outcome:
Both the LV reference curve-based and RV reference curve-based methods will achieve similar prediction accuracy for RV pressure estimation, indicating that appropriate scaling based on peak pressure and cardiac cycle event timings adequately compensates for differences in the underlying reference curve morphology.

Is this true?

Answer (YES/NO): NO